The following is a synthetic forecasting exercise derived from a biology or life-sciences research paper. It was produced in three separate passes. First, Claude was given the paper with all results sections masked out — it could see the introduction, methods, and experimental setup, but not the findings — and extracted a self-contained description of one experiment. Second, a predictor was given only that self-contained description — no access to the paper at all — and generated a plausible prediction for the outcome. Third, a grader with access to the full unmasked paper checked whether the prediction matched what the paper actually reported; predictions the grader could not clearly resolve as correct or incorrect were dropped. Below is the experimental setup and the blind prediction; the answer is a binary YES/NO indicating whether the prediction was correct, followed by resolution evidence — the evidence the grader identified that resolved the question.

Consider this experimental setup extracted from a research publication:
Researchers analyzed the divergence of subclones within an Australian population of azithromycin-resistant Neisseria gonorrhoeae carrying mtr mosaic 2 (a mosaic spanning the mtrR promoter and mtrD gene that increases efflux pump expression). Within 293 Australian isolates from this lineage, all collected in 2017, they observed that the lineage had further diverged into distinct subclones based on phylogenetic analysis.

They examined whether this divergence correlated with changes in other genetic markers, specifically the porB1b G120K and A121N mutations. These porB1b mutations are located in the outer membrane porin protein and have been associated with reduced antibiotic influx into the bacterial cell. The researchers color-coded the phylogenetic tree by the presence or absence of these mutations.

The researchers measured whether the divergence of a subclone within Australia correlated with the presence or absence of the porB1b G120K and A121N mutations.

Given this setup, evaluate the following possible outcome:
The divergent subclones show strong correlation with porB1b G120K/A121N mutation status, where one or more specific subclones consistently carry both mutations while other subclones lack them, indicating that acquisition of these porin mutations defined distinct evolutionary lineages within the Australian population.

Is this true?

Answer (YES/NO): NO